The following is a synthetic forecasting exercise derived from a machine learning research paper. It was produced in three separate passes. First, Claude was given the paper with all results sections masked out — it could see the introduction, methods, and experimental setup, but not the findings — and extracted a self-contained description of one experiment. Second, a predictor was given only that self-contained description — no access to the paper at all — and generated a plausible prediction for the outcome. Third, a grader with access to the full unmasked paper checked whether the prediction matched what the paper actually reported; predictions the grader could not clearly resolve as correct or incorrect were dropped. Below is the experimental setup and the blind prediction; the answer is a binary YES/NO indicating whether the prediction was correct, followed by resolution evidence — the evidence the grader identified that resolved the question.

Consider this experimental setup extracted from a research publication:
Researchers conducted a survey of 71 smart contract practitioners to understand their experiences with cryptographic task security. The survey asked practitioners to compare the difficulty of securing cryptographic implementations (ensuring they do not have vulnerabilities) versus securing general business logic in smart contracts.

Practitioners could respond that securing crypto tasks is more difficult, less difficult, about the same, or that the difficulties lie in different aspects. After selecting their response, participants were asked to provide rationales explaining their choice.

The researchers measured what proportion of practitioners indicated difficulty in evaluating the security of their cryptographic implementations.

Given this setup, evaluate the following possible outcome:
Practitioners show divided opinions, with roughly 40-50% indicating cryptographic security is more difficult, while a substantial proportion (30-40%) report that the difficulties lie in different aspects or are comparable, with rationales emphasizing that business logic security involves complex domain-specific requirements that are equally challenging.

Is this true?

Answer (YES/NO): NO